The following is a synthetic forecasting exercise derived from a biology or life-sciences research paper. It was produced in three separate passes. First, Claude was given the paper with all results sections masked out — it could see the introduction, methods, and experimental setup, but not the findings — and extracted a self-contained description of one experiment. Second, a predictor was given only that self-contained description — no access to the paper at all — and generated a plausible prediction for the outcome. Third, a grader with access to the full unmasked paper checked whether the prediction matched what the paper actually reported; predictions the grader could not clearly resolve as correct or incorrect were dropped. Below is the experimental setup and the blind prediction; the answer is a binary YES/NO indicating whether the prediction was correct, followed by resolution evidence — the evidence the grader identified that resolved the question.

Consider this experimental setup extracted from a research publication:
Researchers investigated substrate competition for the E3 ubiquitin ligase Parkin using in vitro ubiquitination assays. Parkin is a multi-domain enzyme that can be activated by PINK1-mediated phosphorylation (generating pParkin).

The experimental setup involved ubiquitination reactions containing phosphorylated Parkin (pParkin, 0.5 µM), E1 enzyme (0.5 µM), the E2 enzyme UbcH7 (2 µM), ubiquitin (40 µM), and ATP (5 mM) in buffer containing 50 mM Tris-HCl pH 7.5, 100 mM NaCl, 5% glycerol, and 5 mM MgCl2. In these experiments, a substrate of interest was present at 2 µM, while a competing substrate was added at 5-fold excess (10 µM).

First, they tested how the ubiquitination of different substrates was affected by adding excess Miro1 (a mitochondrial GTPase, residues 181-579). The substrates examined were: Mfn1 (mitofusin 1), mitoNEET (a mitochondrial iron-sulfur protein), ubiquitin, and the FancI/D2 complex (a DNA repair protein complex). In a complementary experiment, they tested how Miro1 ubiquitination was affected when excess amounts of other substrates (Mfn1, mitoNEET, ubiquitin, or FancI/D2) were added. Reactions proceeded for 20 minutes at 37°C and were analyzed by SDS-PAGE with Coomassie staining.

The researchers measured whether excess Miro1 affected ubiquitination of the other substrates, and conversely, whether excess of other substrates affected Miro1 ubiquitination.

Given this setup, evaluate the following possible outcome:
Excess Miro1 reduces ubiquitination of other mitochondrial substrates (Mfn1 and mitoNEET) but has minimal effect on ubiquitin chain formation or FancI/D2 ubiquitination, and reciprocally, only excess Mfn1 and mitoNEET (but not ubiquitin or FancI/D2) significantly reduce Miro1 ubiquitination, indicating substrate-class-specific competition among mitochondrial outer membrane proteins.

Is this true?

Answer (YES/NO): NO